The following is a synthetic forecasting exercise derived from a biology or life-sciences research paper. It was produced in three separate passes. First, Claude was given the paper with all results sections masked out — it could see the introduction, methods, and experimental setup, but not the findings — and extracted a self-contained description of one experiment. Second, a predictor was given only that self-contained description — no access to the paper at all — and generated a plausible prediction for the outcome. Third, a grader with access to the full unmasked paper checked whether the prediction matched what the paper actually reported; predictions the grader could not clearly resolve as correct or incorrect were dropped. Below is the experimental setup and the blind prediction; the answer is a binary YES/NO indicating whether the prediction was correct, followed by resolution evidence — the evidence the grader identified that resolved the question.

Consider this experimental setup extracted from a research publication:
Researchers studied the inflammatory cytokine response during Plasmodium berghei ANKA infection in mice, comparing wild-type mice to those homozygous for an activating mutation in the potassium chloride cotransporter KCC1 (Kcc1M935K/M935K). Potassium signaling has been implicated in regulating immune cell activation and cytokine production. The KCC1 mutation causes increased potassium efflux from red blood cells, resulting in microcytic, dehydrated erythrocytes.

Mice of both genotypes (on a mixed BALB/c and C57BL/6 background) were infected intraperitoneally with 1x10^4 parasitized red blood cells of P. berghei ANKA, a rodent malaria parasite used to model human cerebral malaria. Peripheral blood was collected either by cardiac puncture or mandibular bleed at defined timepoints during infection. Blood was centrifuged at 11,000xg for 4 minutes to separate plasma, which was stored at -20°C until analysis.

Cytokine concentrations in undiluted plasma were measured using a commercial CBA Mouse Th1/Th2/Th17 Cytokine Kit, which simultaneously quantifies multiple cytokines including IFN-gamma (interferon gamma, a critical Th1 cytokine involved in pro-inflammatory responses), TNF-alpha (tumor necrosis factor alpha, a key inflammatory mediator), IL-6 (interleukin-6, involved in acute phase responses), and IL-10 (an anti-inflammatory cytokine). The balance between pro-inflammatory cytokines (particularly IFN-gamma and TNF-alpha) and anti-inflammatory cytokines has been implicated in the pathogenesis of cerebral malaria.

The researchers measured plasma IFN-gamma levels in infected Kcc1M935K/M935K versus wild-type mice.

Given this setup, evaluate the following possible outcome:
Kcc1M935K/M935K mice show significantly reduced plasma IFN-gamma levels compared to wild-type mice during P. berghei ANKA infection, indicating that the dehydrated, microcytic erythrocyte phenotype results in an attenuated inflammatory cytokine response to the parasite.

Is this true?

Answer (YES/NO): YES